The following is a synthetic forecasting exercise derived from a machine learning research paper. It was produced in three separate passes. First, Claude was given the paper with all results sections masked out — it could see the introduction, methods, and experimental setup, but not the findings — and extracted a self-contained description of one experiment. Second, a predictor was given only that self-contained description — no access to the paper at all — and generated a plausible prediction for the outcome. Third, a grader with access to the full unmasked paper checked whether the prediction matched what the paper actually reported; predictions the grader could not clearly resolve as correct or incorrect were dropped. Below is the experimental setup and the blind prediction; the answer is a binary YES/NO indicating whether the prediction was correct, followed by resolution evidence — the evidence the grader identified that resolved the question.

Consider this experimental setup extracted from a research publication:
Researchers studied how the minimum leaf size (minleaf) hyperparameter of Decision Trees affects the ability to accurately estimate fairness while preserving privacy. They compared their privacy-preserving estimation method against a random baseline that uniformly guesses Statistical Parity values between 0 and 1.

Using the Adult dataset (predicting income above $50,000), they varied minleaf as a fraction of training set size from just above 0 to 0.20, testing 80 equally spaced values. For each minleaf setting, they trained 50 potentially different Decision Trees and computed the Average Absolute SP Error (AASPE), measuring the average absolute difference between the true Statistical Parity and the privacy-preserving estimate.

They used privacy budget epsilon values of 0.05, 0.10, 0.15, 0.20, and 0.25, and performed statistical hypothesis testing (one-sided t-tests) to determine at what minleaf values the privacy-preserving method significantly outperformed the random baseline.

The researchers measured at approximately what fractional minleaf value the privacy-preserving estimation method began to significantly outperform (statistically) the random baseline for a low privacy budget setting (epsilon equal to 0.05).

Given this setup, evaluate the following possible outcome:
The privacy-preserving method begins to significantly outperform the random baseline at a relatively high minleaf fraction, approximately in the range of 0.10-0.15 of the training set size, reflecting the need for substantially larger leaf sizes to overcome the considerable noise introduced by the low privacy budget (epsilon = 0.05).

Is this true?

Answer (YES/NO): NO